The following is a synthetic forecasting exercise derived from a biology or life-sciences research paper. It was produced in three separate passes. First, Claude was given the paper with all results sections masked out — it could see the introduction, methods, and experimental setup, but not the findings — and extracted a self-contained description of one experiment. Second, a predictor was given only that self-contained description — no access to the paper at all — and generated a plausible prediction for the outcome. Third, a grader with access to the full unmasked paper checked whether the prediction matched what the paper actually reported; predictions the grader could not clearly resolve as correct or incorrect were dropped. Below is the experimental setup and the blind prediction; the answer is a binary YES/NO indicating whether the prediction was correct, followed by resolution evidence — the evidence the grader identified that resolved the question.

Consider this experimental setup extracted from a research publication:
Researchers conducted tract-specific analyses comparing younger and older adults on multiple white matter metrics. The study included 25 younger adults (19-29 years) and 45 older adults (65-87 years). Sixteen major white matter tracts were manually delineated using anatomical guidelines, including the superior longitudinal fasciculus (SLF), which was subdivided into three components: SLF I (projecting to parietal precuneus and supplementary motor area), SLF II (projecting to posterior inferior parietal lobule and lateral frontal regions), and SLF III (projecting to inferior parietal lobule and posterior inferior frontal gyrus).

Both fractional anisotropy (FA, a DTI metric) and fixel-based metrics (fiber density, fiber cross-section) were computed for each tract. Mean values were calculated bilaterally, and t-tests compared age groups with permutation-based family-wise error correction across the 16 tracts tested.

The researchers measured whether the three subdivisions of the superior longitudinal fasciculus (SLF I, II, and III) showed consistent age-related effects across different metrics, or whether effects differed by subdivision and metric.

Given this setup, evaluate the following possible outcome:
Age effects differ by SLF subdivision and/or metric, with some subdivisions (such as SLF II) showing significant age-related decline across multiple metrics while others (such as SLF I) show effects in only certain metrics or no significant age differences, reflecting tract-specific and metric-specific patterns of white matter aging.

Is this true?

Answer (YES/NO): NO